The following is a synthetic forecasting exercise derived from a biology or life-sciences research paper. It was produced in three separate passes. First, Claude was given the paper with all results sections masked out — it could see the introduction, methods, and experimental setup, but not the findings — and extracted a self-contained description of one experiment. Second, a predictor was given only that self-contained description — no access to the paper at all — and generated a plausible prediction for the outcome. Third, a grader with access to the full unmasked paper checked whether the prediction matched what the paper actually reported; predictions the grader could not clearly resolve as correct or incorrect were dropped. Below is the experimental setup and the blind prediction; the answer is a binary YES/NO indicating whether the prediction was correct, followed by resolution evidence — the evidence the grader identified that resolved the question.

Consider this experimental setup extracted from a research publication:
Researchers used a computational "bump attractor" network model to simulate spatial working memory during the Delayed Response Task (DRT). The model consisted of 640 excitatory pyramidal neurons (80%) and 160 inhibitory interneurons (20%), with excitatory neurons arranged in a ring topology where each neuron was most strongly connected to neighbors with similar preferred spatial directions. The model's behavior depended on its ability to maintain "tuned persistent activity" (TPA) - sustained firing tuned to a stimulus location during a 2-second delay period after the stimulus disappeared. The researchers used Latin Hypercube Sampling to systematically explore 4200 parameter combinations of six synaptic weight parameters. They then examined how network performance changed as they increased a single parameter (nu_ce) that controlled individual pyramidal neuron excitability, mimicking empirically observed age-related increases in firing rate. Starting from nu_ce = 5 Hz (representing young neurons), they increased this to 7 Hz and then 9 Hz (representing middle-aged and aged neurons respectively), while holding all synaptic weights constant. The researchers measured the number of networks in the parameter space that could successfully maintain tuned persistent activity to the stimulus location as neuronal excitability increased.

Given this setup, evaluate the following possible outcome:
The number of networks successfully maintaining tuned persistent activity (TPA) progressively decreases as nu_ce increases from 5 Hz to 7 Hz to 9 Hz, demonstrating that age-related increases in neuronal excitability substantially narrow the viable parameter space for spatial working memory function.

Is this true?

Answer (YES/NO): YES